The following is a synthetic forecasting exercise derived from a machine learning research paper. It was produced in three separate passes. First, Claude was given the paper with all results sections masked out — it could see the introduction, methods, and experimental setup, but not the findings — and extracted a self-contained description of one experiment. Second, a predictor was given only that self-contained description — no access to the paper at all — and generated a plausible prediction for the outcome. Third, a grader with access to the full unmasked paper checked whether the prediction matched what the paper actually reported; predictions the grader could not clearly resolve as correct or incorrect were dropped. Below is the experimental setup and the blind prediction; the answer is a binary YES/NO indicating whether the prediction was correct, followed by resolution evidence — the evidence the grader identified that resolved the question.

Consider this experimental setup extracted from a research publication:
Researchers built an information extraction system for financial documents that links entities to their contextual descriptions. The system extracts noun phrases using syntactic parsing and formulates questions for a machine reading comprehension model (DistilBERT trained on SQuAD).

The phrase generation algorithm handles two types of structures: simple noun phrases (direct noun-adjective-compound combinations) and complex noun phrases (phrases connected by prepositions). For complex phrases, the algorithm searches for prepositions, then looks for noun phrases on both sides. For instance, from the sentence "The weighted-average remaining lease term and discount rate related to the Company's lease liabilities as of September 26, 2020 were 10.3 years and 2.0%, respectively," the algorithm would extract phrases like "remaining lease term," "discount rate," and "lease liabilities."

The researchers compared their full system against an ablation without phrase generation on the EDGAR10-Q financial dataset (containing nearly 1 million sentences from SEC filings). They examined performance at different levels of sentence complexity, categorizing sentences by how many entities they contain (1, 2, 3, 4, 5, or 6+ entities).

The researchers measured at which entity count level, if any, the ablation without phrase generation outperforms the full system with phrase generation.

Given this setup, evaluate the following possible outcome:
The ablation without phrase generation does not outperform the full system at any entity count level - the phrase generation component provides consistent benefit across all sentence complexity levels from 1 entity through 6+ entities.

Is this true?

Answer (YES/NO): NO